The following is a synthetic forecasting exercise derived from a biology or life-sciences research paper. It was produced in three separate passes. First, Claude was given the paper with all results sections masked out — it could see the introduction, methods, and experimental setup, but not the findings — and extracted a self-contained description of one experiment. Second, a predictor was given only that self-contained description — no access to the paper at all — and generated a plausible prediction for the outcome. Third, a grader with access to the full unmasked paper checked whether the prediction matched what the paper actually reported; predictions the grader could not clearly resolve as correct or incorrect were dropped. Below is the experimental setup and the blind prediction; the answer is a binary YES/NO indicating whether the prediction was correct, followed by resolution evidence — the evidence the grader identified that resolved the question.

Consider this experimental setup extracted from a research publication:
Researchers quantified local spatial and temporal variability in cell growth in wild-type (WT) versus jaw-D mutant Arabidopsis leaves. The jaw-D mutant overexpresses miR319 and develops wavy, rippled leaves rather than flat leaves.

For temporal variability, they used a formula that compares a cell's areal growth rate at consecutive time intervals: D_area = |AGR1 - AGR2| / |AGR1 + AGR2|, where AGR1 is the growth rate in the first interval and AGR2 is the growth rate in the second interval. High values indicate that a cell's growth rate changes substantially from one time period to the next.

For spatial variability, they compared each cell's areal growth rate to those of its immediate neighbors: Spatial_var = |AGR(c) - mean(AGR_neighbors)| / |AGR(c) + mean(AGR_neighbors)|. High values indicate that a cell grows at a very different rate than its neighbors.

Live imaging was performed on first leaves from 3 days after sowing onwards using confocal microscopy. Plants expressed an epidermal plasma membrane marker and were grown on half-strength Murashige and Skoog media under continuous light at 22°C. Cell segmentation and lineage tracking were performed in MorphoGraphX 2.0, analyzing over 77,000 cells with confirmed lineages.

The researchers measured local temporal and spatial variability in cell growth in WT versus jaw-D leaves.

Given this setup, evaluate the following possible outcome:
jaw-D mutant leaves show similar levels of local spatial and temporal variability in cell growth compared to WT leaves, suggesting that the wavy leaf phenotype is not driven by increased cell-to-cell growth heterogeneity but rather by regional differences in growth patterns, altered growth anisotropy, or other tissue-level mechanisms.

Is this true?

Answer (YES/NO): YES